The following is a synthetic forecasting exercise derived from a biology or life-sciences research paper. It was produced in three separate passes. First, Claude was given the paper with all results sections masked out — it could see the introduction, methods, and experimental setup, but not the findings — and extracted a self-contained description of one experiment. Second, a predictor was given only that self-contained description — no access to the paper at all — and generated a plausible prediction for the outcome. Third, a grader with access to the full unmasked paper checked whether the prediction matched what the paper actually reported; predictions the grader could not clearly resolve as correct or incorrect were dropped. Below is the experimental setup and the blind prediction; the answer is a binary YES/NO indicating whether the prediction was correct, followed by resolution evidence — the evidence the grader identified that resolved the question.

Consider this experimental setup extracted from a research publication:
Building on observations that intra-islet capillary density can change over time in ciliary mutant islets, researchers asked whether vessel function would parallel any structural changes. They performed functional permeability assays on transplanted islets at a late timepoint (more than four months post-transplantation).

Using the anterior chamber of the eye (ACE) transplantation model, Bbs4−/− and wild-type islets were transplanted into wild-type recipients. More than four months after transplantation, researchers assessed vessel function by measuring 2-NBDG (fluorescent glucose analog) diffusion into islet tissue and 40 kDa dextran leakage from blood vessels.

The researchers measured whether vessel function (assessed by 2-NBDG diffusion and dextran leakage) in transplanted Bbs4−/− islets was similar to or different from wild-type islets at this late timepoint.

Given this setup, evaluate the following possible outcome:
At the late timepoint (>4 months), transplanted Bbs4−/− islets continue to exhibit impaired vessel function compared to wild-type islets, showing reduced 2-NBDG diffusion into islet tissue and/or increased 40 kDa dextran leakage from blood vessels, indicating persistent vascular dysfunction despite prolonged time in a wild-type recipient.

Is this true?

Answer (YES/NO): NO